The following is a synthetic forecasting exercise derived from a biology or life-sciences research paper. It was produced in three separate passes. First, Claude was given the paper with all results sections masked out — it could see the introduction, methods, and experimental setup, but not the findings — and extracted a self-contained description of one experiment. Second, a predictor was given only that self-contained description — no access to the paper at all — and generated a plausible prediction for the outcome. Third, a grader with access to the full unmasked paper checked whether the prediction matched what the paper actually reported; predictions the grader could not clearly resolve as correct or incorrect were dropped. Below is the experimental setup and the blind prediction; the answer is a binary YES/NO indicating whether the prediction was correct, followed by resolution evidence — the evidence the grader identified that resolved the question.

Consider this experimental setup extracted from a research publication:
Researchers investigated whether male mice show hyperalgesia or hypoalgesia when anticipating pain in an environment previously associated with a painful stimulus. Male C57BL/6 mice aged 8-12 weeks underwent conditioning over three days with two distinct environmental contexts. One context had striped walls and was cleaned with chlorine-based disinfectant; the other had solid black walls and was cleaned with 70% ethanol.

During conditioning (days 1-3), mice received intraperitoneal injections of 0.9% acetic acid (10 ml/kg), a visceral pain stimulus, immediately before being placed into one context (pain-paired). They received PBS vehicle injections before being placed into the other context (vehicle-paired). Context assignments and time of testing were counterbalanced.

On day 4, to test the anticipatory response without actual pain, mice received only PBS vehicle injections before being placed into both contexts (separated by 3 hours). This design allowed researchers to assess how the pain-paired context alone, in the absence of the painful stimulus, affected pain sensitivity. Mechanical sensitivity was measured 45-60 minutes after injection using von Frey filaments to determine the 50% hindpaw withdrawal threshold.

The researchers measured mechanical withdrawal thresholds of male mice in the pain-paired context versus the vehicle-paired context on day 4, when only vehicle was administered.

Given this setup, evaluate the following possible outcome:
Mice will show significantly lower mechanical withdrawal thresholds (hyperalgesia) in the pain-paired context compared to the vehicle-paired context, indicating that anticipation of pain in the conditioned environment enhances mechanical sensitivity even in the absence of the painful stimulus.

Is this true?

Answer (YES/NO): YES